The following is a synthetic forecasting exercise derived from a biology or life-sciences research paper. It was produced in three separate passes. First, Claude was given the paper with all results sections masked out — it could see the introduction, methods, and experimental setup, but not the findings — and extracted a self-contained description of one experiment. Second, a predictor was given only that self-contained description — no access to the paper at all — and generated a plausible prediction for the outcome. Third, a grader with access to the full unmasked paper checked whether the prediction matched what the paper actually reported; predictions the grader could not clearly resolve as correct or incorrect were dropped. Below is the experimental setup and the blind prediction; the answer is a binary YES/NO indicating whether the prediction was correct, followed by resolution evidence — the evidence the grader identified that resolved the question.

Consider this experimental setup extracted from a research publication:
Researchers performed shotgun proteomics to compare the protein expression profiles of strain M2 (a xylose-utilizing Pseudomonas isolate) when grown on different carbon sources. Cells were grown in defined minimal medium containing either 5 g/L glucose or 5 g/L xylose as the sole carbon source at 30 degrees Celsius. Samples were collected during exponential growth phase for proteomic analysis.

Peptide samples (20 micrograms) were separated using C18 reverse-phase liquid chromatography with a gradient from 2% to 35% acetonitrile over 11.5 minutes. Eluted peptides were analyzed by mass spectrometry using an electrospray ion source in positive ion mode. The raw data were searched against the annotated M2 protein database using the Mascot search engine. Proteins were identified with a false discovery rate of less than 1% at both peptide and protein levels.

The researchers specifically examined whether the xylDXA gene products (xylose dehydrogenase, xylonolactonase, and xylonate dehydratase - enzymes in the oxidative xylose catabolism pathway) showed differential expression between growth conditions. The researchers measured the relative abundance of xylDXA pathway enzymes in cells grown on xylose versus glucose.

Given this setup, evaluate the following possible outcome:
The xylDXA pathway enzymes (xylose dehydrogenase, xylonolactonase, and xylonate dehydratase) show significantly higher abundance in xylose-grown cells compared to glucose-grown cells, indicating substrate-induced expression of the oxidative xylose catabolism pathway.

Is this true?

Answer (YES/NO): YES